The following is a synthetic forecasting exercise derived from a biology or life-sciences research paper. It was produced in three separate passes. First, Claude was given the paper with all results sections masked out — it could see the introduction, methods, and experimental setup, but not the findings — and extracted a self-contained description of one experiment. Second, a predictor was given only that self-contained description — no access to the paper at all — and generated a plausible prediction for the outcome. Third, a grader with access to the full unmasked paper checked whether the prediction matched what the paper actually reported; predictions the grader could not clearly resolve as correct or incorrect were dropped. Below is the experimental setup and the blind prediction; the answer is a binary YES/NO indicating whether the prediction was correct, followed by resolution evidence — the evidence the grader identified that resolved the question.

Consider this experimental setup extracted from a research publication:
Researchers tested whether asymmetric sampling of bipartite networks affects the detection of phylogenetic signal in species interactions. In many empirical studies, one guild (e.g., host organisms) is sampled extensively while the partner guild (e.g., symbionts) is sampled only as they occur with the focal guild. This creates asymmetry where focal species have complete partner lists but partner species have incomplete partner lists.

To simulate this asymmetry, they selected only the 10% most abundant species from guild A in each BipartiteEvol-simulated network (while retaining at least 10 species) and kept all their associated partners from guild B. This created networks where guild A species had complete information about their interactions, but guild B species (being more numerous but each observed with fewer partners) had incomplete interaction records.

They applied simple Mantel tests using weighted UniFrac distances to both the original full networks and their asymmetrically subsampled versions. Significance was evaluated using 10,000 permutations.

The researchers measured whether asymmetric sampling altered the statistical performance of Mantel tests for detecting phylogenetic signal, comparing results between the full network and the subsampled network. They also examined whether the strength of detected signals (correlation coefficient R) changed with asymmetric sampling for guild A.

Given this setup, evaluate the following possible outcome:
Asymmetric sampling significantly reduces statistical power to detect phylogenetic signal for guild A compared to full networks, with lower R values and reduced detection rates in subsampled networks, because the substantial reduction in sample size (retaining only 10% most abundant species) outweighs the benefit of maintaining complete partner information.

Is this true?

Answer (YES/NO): NO